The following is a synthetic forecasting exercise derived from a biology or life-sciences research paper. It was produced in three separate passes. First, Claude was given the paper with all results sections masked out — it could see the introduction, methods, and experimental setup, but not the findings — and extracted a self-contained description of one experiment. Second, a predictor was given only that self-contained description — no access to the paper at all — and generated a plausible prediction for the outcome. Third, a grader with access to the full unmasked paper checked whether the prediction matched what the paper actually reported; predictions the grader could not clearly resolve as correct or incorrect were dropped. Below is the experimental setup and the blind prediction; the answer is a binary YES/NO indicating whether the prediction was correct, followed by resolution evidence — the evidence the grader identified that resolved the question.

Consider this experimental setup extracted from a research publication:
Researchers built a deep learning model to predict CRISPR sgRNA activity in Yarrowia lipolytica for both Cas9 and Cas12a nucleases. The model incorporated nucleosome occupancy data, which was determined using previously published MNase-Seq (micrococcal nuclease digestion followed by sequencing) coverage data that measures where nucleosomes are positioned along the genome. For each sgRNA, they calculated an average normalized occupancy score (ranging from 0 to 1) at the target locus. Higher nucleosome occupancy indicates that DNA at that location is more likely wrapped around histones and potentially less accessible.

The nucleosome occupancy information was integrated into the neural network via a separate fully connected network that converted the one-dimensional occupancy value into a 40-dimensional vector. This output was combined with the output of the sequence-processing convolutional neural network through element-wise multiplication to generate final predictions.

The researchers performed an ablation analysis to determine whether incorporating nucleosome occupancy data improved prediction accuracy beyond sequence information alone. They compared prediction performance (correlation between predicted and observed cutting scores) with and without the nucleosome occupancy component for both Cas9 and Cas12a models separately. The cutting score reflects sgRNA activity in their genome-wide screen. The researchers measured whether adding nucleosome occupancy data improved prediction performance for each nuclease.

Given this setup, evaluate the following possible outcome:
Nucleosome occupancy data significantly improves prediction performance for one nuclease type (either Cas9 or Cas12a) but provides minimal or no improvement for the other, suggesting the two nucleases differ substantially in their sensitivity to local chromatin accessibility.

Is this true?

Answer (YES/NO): YES